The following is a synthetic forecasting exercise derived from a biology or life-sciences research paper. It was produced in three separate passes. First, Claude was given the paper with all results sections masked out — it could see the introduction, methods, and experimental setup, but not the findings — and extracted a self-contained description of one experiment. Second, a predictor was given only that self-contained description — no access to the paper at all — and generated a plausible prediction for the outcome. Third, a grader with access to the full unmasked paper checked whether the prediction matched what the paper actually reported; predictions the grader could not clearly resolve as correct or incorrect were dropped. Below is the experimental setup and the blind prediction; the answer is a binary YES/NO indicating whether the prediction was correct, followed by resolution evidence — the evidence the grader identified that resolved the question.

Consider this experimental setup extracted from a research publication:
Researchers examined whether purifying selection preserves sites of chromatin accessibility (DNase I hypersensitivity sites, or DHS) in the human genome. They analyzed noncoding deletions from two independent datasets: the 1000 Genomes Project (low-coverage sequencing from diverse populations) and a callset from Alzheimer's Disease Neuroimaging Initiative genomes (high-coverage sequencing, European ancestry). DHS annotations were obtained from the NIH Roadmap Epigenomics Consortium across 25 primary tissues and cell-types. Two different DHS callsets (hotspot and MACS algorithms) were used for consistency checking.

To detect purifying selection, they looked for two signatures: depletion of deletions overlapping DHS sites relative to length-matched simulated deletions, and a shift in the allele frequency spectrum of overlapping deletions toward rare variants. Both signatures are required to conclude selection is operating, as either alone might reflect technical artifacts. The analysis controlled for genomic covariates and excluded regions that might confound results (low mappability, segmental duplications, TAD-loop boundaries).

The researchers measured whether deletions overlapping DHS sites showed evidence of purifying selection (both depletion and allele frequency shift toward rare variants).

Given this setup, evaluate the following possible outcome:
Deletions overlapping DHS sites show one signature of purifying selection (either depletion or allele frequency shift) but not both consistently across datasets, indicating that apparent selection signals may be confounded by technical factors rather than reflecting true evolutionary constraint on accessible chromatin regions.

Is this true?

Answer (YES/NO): NO